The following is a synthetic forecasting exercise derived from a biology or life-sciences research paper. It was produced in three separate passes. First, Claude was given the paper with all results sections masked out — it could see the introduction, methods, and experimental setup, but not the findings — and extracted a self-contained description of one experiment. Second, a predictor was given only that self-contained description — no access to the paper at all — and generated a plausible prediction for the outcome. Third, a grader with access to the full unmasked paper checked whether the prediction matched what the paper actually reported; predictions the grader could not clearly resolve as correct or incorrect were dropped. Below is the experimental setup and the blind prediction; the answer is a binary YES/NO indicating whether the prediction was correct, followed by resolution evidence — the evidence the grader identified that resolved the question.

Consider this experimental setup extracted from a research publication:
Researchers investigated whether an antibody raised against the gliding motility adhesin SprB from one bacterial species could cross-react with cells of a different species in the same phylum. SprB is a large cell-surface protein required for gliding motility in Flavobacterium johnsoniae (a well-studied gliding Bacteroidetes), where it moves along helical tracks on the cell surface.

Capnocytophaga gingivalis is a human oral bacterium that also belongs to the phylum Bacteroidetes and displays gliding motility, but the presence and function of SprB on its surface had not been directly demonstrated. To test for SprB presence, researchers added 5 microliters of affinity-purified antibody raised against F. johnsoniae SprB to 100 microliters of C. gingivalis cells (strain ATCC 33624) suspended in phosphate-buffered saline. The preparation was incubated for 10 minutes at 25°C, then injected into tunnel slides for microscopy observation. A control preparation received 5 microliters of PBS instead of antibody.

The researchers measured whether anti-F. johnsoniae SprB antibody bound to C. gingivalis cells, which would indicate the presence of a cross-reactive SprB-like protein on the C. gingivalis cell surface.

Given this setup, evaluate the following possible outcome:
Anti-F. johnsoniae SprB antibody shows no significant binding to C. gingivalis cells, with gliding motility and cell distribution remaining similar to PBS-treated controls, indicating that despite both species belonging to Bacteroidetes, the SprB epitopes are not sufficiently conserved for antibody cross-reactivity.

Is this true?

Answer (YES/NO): NO